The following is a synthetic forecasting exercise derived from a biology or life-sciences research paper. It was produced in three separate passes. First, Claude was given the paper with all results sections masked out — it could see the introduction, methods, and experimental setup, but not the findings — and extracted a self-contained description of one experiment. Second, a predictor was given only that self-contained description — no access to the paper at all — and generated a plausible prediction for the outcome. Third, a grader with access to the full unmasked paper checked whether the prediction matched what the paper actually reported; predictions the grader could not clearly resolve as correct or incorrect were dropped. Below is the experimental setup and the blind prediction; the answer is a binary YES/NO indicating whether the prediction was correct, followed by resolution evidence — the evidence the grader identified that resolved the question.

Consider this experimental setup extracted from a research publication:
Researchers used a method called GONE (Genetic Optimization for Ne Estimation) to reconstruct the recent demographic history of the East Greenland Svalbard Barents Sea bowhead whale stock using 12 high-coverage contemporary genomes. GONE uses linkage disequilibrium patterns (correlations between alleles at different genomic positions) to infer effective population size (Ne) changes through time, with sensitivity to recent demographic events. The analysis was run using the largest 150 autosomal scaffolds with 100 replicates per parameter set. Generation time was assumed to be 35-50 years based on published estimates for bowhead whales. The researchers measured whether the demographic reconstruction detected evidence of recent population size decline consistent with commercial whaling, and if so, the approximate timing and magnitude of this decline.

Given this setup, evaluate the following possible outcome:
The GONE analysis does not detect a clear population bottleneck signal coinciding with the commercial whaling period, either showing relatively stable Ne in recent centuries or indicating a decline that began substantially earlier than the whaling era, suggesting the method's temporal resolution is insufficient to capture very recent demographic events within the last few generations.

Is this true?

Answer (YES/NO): NO